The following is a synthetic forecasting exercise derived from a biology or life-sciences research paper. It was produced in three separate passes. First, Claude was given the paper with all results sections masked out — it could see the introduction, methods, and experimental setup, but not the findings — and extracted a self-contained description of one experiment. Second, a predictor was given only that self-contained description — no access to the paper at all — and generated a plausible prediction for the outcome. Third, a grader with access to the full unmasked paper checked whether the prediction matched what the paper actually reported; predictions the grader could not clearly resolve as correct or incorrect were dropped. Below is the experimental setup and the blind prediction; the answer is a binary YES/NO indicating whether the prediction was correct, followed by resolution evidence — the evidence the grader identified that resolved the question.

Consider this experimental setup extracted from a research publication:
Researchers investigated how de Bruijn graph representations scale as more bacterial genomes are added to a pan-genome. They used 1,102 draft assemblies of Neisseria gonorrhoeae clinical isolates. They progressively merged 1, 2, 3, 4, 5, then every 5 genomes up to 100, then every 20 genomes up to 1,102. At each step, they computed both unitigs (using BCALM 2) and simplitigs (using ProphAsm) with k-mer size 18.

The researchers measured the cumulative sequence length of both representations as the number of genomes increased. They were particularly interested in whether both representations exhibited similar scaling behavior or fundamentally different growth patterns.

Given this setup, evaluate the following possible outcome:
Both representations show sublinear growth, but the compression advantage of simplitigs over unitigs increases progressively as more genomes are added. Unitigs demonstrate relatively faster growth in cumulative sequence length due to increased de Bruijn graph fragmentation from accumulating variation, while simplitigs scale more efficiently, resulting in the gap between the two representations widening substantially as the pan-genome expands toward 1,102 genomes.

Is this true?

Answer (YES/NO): NO